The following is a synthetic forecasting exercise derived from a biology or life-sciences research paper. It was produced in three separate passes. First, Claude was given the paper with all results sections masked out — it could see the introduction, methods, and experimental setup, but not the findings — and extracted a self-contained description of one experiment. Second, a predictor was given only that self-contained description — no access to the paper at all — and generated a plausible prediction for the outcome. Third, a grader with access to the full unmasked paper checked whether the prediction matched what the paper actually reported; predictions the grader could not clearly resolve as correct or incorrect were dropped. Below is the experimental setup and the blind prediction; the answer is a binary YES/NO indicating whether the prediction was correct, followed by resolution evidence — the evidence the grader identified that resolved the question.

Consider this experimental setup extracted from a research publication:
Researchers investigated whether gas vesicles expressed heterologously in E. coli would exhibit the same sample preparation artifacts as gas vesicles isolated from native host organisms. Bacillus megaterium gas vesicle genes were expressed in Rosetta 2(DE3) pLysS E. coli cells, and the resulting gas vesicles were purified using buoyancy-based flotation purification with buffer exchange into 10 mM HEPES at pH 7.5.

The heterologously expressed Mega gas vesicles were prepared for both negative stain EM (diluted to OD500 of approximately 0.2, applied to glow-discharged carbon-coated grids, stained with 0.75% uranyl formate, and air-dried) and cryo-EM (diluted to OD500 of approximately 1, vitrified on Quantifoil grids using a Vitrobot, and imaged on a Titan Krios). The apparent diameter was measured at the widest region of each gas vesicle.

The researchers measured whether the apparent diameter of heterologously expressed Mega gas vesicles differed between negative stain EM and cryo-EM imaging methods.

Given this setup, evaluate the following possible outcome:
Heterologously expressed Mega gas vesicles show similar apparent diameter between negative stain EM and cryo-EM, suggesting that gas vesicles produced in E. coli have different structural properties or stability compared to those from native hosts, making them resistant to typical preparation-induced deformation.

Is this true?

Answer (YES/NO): NO